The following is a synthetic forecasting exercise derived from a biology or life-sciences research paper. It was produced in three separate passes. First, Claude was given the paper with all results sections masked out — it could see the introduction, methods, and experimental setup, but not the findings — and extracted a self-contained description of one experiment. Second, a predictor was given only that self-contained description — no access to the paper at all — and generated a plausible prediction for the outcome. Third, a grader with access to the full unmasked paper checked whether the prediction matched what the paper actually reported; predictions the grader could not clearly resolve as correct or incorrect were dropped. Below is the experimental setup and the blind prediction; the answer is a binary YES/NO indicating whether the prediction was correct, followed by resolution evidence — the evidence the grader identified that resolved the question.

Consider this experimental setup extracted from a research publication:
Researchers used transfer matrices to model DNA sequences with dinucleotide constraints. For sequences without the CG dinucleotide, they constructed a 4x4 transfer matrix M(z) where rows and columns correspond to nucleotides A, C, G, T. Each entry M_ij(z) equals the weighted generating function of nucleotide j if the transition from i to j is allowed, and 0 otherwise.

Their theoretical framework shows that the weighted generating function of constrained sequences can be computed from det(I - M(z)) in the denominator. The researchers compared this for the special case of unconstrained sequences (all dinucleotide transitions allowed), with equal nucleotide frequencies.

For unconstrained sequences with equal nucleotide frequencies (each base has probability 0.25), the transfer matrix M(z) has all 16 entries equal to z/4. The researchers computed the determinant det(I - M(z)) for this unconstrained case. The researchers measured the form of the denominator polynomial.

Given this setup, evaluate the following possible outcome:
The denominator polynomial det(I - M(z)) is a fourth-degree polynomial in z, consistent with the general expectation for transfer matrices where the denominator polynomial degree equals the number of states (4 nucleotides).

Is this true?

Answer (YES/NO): NO